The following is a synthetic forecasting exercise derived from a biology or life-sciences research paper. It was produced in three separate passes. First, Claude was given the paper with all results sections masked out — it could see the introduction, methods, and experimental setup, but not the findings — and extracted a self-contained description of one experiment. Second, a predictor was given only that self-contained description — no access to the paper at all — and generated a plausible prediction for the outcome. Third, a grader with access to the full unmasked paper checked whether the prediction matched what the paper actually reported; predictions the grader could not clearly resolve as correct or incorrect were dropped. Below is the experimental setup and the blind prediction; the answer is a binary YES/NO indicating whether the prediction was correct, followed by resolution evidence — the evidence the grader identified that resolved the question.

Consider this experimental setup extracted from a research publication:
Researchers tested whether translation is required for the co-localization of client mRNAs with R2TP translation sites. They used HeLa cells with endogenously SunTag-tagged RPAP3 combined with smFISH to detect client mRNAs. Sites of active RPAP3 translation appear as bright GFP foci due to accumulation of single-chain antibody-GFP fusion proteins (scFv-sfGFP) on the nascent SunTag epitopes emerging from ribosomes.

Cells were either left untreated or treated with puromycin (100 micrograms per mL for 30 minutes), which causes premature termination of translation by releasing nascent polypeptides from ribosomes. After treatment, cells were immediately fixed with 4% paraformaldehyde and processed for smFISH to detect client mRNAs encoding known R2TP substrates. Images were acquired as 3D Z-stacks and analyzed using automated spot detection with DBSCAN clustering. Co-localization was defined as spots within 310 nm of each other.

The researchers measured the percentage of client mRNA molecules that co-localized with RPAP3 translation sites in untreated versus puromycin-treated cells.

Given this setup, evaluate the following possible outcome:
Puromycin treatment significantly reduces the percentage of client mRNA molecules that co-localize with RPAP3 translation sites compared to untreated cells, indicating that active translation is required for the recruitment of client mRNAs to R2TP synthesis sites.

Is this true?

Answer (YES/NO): YES